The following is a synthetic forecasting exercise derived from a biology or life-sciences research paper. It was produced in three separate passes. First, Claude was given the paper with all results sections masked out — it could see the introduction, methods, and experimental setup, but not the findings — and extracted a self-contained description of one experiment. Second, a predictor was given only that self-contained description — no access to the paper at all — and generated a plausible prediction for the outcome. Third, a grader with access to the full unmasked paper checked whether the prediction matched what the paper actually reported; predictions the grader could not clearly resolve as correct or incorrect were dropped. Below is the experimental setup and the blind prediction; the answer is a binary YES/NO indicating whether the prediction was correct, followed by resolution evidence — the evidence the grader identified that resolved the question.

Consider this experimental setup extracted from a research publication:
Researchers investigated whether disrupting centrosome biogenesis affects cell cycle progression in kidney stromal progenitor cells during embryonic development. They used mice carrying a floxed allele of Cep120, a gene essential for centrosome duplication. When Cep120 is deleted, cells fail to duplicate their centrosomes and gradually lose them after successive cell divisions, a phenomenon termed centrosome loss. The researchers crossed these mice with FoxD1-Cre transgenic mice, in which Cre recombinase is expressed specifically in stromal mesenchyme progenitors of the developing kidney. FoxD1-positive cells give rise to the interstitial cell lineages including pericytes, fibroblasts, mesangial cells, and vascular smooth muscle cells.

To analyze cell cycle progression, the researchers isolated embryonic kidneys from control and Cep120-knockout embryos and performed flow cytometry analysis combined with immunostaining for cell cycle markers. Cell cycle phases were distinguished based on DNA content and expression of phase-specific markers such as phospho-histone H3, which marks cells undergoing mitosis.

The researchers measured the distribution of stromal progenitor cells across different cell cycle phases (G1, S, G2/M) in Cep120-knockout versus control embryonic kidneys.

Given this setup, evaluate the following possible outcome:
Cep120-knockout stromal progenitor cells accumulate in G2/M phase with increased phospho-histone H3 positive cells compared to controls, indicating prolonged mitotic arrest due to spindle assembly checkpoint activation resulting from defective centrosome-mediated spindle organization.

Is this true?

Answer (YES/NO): YES